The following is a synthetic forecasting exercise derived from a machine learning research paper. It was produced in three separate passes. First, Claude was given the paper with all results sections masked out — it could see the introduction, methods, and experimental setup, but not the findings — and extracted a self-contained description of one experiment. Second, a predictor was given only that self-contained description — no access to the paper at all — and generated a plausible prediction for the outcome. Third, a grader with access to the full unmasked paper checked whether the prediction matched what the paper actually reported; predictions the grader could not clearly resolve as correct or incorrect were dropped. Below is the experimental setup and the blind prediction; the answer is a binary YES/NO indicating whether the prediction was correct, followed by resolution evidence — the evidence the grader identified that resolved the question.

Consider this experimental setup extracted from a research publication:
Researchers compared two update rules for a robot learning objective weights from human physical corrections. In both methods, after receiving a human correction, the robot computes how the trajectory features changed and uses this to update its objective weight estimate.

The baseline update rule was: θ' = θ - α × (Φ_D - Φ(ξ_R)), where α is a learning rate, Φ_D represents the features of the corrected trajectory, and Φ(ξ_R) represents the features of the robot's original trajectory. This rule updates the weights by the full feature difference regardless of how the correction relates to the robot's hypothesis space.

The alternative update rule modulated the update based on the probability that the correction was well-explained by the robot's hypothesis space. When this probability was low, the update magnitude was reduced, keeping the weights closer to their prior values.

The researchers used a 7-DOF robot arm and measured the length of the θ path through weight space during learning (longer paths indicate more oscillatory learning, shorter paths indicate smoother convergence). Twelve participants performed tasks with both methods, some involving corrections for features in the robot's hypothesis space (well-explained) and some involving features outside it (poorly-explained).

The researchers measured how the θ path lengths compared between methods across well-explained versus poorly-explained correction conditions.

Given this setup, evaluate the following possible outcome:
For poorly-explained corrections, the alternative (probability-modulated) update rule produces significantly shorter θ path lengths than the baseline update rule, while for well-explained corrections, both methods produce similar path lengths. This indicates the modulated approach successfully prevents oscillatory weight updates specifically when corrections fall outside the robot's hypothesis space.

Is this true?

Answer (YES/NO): YES